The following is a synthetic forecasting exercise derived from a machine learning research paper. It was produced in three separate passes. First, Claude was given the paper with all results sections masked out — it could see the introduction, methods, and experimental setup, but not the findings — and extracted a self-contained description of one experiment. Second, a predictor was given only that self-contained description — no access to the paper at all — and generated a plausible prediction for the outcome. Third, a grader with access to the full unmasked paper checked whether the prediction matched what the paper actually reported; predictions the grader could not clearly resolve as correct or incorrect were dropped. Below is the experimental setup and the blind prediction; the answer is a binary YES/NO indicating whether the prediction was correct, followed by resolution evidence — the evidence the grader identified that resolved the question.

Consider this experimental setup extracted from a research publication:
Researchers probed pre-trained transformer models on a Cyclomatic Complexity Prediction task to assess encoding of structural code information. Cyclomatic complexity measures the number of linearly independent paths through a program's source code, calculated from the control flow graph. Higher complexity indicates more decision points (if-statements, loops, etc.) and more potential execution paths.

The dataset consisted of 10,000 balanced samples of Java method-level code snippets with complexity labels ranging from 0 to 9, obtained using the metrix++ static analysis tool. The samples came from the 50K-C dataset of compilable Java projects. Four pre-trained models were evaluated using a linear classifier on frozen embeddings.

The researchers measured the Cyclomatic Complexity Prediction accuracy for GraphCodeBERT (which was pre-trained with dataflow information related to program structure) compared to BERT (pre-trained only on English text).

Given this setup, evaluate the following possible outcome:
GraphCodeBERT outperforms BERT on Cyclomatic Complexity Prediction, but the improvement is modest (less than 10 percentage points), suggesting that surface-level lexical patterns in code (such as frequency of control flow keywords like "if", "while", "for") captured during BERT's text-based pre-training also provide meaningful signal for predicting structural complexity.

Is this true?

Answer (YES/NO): YES